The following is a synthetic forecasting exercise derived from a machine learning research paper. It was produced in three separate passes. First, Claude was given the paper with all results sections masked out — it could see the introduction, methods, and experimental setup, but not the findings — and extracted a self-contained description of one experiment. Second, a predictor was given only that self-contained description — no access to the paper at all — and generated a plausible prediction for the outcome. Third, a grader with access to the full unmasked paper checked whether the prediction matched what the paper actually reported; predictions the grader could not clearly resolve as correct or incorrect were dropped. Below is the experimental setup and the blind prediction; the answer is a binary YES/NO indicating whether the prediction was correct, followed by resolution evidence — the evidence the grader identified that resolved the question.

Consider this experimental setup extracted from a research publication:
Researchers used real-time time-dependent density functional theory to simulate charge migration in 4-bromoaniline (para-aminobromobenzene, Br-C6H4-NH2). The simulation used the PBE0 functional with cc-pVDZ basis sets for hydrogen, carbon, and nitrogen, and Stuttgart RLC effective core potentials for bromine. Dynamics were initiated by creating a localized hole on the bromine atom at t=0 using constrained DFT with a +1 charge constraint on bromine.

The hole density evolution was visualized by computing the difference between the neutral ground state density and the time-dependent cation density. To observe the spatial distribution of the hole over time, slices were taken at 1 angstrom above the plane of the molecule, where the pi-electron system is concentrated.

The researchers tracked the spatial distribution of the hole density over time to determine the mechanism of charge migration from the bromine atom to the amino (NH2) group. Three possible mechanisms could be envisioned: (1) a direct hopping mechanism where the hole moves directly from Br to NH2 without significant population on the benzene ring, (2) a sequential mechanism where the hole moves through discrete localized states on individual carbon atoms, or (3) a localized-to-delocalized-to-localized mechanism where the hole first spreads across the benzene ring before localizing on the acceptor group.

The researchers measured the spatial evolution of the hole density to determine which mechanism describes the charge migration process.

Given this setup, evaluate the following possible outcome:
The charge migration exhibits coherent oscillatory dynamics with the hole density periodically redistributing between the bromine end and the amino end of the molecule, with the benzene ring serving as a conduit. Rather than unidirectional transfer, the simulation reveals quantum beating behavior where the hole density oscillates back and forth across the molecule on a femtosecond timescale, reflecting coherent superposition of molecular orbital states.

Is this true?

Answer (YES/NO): YES